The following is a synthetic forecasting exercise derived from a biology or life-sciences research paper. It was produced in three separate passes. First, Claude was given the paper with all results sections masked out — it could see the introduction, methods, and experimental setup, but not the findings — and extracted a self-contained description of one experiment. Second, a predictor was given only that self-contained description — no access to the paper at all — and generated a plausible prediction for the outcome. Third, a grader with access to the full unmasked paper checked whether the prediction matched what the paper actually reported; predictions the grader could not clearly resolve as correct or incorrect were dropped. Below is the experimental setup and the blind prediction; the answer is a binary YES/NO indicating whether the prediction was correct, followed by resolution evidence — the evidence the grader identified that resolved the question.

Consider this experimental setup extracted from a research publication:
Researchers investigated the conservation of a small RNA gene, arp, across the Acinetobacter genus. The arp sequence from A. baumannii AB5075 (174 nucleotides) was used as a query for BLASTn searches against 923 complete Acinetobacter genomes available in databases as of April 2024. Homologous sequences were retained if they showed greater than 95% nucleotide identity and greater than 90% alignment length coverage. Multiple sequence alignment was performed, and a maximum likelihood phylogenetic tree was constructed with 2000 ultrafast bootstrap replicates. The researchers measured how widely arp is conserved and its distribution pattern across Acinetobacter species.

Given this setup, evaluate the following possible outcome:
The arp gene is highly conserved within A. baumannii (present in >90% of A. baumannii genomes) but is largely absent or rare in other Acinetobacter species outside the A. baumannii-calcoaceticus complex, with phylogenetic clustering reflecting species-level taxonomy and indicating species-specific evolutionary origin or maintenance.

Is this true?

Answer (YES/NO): NO